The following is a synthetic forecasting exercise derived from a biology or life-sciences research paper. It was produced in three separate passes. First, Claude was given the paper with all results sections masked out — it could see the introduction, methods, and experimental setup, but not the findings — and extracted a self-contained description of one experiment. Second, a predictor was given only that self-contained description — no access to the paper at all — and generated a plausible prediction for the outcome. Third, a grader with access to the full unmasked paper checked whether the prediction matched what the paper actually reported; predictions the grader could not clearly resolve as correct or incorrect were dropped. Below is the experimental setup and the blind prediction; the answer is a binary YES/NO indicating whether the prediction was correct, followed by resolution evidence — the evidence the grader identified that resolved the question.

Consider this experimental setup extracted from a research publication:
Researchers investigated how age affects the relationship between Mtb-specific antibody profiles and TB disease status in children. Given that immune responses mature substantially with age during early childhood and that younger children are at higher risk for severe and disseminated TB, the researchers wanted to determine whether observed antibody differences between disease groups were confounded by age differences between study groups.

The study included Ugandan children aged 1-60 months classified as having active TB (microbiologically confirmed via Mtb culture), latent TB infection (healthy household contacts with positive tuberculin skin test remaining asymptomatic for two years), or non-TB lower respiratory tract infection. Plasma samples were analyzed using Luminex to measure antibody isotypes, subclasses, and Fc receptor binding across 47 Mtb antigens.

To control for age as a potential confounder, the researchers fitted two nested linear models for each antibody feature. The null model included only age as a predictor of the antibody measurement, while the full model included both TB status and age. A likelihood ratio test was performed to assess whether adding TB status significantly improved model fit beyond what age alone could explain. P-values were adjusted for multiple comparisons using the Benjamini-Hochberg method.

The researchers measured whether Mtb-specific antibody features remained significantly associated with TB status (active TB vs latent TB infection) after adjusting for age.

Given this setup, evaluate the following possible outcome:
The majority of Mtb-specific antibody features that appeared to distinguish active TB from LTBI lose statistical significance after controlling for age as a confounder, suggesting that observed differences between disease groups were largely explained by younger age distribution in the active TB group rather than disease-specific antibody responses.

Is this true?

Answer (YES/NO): NO